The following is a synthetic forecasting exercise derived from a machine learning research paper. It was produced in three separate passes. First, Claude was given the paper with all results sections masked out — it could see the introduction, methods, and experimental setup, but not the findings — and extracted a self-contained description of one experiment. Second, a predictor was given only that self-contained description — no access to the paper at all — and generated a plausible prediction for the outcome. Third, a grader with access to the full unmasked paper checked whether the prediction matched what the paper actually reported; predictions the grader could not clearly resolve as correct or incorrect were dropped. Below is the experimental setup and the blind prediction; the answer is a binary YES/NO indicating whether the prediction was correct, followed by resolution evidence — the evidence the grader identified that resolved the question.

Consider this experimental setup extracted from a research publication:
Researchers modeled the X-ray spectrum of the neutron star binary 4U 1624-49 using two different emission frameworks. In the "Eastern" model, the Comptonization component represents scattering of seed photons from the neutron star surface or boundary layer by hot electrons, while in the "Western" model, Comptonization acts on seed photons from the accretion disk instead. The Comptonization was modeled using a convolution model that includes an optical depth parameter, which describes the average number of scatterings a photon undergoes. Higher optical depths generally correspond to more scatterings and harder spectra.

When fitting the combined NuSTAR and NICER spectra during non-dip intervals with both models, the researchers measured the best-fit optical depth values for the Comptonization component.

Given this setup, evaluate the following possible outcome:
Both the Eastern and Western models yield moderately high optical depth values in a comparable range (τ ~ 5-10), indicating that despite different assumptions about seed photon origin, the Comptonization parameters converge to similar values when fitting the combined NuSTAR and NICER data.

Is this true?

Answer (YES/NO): NO